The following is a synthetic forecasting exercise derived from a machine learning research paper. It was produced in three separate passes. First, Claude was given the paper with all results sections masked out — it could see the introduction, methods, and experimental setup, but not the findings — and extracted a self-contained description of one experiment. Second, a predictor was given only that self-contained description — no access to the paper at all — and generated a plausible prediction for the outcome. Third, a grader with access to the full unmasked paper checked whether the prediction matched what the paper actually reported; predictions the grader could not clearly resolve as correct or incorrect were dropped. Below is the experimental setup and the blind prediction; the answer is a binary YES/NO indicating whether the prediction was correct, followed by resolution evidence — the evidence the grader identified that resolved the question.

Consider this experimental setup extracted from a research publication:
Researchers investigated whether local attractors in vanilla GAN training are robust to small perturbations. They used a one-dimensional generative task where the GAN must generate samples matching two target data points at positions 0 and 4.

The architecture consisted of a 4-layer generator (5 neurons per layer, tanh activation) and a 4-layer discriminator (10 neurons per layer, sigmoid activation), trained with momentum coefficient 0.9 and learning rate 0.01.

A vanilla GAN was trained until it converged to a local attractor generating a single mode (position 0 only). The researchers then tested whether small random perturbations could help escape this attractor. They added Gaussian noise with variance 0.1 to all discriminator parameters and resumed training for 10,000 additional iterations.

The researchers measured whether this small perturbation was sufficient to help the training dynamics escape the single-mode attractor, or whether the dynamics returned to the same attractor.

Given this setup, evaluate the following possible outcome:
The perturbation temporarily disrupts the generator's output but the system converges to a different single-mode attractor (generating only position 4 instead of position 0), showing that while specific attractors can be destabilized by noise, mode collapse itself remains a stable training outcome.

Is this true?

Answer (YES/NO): NO